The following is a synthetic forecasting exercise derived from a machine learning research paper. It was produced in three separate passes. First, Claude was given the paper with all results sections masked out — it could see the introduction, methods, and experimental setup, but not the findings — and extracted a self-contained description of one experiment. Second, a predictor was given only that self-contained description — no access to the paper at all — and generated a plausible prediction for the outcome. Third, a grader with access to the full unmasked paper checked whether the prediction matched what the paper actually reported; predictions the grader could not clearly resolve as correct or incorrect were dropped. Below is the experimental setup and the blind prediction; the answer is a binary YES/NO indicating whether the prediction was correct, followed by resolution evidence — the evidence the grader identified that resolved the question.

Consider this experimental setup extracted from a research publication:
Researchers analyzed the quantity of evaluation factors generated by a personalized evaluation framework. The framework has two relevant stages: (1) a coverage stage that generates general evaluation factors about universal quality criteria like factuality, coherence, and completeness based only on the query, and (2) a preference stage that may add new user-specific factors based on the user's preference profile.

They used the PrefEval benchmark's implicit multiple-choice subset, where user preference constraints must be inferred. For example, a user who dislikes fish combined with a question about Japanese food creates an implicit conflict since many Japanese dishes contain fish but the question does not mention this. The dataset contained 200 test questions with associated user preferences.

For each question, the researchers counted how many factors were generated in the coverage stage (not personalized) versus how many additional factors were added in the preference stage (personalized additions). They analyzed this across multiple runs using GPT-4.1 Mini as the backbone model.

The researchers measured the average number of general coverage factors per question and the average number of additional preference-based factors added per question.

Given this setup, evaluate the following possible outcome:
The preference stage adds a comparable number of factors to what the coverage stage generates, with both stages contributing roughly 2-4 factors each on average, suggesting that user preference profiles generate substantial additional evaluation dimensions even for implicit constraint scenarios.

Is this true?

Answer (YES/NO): NO